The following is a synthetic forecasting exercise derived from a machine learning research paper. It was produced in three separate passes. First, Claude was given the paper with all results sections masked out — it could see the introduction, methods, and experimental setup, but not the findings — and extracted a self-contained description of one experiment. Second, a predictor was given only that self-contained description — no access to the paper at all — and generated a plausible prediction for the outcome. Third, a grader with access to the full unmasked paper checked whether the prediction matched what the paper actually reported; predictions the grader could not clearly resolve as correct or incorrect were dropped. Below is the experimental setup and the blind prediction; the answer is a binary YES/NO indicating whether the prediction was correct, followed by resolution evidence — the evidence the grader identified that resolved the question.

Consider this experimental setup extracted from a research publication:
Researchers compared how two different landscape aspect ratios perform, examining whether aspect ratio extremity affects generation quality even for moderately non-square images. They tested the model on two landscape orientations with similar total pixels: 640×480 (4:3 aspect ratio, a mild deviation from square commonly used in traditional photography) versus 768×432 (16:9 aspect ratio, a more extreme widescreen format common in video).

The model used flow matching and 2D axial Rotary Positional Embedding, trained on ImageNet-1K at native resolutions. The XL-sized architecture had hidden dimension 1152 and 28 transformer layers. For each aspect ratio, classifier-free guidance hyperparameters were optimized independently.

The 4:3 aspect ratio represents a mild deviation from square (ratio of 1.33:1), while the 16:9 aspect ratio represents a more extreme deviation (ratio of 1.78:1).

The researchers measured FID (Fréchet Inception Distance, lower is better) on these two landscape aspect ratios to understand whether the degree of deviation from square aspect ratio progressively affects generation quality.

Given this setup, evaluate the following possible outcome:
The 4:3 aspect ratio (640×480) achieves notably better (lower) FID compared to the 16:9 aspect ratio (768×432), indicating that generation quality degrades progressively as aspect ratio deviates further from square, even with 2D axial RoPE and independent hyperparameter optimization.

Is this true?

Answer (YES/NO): YES